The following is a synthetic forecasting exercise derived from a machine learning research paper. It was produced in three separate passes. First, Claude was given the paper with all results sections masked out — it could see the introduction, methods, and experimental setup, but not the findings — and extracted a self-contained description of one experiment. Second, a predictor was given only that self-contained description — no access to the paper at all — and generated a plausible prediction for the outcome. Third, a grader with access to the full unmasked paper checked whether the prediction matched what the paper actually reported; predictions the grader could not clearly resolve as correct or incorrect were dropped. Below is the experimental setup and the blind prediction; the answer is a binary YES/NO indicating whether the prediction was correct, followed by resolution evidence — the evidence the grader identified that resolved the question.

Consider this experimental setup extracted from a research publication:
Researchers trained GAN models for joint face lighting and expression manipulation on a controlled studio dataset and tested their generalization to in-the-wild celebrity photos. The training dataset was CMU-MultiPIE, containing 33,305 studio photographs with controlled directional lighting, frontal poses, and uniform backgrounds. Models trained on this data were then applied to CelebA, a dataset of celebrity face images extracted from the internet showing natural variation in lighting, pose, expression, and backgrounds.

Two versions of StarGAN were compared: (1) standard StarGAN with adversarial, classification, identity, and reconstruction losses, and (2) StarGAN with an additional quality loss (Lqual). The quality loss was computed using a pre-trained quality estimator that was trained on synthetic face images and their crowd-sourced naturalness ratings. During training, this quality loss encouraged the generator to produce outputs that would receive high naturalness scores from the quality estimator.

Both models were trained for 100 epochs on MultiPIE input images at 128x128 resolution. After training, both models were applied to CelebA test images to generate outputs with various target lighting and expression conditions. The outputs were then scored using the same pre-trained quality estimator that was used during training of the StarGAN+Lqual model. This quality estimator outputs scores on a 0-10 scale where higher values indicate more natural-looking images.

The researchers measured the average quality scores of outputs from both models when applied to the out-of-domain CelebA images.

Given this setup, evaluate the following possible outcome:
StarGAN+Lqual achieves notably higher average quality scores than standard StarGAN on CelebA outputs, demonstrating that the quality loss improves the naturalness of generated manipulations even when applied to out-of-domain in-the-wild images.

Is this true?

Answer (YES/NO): YES